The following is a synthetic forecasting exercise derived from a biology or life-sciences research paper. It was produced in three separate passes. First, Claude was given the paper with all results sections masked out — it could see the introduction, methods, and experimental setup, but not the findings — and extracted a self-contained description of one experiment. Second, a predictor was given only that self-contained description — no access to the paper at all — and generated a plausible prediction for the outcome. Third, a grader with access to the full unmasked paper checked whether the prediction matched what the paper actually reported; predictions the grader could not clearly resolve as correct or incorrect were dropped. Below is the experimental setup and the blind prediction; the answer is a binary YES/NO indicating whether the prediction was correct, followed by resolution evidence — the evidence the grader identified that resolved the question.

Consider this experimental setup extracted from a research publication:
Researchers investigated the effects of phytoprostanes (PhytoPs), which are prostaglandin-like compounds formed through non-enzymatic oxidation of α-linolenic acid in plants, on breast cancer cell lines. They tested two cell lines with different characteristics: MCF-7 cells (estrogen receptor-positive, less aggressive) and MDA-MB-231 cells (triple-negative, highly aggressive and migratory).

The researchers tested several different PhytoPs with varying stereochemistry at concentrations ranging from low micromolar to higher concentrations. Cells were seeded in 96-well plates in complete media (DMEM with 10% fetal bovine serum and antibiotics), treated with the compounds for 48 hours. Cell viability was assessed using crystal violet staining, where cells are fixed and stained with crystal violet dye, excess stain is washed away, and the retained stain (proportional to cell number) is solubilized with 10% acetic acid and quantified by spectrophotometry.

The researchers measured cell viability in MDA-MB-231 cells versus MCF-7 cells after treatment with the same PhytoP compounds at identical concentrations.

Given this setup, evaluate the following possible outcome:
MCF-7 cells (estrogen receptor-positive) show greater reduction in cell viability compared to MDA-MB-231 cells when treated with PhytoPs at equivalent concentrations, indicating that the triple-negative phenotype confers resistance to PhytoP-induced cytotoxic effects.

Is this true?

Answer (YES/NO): NO